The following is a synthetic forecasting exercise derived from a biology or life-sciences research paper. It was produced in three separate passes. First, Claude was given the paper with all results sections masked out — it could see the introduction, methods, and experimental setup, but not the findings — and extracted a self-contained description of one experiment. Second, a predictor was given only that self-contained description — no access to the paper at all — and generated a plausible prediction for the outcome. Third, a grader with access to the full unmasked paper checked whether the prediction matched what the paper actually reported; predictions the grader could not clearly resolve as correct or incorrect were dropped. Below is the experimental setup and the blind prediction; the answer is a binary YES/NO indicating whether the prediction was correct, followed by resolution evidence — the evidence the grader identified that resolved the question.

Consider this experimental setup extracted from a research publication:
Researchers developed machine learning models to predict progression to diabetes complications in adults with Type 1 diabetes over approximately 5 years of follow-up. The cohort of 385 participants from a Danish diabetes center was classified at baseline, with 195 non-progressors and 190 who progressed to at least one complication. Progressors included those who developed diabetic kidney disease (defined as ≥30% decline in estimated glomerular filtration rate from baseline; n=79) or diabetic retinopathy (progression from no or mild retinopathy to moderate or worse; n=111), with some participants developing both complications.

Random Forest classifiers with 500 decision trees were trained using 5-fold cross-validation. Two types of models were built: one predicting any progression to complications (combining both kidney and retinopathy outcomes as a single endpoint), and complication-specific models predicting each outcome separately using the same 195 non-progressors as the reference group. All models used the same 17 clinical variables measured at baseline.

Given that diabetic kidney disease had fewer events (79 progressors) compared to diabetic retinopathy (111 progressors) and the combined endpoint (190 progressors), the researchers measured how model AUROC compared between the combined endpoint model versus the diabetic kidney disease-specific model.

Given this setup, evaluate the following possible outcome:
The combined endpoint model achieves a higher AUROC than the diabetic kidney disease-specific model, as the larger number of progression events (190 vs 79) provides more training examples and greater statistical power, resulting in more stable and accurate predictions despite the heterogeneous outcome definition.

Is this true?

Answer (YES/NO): NO